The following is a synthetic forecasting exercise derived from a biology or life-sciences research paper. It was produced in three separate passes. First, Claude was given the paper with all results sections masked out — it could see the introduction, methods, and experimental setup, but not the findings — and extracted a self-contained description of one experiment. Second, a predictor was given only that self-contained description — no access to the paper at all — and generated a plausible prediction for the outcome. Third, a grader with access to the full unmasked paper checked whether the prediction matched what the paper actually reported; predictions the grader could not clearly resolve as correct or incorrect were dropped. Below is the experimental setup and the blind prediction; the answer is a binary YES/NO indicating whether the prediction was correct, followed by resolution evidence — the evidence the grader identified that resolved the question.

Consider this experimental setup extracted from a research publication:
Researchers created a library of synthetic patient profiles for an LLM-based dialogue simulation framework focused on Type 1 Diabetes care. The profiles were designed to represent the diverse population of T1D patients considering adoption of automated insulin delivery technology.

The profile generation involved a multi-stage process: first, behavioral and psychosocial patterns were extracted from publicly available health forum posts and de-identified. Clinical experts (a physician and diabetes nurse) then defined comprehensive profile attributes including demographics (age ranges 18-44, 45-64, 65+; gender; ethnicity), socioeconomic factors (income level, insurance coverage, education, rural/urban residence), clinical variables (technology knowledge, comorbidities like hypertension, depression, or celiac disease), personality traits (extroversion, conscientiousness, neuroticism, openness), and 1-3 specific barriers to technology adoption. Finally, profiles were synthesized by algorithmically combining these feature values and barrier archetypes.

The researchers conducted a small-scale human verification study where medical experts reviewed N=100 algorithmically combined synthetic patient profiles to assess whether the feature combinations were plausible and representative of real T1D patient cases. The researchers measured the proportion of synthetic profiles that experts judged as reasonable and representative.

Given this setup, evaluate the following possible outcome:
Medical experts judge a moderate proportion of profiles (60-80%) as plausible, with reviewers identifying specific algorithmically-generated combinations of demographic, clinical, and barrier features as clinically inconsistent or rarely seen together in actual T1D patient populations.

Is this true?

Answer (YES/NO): NO